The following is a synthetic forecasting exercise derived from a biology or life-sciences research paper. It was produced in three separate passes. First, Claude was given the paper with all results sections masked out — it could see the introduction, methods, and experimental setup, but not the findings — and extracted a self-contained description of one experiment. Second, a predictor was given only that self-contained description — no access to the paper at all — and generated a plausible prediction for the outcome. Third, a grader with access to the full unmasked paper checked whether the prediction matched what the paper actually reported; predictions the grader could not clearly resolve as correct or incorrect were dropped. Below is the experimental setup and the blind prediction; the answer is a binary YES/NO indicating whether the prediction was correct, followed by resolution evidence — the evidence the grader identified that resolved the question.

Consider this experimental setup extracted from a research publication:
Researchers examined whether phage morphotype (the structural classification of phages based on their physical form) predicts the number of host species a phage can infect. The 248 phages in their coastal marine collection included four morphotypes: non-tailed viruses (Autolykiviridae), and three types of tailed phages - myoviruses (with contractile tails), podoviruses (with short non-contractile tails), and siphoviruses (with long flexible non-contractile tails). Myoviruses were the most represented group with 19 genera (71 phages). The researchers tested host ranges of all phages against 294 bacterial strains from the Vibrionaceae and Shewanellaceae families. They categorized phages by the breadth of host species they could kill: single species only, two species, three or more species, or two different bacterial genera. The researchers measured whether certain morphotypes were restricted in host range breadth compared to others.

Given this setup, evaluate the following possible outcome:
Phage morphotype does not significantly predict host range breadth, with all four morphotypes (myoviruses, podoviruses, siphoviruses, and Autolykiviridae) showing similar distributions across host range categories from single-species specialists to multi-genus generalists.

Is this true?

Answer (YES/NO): YES